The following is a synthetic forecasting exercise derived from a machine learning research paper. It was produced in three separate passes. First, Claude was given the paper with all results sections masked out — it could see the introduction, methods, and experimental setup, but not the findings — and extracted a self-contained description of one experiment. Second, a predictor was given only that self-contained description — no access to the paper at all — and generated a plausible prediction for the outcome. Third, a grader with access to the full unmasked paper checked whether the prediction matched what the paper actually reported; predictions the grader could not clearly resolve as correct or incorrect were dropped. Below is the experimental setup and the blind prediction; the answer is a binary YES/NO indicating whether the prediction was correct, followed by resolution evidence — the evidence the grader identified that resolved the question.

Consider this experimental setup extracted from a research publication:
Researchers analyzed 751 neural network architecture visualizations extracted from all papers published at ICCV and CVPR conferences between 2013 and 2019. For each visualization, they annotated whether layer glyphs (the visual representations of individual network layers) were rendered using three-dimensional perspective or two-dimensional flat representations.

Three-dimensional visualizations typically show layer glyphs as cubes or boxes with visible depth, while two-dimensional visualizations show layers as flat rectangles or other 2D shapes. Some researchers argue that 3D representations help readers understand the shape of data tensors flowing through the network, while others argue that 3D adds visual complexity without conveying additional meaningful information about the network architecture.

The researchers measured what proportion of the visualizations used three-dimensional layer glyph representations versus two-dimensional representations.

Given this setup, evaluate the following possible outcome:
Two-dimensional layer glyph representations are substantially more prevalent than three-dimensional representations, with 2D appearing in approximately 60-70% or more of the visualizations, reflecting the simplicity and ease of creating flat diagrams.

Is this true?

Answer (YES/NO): NO